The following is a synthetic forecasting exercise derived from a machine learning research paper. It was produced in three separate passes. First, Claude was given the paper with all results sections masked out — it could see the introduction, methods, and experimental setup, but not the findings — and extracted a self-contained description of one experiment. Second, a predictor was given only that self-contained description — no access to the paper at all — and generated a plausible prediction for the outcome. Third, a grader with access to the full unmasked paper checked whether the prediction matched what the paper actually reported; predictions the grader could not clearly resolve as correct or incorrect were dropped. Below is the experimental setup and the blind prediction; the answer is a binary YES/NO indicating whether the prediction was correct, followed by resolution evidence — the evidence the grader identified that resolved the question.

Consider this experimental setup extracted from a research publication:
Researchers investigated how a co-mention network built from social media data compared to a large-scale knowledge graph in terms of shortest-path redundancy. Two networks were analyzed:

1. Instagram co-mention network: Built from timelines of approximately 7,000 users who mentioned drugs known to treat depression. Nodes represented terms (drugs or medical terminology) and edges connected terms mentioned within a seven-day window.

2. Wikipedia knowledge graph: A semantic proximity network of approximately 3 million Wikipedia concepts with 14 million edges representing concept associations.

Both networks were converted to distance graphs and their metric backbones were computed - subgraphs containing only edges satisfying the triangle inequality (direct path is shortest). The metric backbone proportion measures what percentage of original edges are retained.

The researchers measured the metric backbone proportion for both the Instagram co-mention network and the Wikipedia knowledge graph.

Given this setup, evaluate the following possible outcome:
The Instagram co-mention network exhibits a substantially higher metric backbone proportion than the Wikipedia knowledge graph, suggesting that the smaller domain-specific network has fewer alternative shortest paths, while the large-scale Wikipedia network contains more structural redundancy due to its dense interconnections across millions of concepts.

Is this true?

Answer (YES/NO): YES